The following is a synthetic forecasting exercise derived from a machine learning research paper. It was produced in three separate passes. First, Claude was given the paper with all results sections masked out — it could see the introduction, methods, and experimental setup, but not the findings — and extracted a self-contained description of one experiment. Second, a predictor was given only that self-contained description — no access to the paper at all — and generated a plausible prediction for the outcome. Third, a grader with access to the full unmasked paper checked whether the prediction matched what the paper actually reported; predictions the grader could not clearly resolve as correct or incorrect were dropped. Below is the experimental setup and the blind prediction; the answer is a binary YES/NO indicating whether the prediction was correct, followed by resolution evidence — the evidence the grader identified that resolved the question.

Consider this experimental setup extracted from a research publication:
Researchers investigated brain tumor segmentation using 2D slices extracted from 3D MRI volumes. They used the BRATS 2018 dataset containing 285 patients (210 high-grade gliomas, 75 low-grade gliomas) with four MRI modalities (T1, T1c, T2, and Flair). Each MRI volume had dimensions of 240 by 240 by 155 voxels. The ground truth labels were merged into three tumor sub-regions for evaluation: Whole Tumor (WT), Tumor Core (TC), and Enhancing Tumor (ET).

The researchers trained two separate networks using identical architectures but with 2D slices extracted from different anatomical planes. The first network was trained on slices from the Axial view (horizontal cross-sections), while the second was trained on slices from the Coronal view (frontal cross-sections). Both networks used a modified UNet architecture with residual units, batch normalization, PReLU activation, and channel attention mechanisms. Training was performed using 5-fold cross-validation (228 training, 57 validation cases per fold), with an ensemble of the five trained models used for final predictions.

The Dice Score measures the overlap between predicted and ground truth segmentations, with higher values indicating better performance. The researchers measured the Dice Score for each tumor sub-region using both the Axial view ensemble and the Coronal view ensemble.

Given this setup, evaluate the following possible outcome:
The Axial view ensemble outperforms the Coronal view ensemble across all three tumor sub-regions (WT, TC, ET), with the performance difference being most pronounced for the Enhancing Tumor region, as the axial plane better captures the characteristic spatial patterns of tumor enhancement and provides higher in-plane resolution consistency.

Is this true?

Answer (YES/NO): NO